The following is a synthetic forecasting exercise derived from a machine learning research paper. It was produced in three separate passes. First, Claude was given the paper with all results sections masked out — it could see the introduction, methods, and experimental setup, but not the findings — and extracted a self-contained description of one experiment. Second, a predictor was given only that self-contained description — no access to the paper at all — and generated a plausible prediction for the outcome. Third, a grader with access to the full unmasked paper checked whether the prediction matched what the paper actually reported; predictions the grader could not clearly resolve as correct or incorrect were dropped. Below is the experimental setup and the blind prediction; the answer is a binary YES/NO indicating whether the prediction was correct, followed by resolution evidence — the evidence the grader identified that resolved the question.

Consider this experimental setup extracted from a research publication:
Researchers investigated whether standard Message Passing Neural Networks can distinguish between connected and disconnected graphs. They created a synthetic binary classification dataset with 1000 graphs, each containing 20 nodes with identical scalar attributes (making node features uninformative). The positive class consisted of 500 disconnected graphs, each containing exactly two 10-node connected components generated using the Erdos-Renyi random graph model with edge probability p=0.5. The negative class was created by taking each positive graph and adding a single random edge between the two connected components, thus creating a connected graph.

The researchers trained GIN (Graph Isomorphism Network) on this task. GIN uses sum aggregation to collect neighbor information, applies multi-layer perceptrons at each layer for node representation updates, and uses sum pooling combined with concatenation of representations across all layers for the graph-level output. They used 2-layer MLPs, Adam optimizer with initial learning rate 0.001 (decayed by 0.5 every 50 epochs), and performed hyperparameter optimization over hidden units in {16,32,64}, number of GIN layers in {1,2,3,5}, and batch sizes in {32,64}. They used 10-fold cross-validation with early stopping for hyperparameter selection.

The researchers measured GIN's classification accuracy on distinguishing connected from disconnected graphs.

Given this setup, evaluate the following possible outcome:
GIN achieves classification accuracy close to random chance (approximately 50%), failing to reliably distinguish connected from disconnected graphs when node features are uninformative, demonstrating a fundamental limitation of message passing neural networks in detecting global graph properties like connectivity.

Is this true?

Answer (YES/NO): YES